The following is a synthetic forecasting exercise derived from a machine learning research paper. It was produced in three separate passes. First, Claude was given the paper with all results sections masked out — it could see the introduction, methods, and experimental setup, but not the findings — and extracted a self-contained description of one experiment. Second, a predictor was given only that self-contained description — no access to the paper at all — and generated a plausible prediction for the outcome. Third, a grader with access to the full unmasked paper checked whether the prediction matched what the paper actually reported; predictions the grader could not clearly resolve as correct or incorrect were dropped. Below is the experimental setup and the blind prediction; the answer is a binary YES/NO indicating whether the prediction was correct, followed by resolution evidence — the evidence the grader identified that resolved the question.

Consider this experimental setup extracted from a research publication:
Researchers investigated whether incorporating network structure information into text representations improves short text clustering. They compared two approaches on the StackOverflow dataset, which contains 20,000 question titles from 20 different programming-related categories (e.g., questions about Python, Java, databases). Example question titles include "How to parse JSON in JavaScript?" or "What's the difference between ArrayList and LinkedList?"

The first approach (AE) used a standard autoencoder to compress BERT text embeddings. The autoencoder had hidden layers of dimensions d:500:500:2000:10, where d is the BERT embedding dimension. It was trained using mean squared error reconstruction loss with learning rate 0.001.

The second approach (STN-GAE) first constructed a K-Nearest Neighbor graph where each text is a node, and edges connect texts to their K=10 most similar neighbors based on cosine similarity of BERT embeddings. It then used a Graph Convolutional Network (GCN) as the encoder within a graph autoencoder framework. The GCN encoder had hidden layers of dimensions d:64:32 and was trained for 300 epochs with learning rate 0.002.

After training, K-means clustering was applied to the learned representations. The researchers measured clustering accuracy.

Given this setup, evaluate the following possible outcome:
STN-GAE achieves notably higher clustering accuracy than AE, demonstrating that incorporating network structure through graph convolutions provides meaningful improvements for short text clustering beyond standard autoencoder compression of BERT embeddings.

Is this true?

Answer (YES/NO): NO